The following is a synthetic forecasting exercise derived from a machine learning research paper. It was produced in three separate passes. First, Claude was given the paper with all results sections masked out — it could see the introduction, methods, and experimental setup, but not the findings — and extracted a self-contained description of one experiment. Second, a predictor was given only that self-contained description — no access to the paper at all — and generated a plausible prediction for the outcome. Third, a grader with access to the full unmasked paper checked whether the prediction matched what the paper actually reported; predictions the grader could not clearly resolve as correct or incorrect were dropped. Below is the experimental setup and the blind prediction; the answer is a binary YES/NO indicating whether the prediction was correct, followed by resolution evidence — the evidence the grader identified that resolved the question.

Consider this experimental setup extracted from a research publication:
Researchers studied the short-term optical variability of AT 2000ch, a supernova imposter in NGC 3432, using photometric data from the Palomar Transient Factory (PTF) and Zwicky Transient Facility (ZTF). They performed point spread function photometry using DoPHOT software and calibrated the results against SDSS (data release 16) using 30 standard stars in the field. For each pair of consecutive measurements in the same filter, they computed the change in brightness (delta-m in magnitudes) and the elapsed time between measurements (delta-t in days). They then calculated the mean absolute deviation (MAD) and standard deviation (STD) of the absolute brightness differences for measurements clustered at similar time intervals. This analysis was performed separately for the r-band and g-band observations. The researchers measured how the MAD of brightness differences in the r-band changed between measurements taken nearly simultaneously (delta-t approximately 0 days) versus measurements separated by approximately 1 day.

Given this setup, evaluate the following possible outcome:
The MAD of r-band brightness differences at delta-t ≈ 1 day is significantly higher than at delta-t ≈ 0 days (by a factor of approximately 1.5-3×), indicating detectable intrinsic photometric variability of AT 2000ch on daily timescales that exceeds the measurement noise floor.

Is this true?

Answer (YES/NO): NO